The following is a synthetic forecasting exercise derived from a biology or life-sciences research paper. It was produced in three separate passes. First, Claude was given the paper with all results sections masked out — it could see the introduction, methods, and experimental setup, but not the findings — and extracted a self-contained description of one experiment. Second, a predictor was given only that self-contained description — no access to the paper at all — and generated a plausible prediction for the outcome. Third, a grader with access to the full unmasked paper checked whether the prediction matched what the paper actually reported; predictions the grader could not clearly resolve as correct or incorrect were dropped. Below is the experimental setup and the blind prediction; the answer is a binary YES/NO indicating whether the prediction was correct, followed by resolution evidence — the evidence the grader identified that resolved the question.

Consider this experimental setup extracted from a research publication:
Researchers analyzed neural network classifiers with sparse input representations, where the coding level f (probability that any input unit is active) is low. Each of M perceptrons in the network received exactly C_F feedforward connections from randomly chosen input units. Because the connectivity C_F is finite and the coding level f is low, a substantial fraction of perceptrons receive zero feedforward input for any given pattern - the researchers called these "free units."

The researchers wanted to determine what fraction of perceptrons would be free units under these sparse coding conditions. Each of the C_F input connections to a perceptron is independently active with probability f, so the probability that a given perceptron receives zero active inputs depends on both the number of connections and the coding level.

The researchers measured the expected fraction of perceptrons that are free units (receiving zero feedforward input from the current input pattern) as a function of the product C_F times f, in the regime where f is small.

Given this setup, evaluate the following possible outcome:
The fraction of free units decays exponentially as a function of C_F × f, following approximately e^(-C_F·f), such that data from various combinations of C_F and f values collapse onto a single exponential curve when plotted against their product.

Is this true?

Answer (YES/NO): YES